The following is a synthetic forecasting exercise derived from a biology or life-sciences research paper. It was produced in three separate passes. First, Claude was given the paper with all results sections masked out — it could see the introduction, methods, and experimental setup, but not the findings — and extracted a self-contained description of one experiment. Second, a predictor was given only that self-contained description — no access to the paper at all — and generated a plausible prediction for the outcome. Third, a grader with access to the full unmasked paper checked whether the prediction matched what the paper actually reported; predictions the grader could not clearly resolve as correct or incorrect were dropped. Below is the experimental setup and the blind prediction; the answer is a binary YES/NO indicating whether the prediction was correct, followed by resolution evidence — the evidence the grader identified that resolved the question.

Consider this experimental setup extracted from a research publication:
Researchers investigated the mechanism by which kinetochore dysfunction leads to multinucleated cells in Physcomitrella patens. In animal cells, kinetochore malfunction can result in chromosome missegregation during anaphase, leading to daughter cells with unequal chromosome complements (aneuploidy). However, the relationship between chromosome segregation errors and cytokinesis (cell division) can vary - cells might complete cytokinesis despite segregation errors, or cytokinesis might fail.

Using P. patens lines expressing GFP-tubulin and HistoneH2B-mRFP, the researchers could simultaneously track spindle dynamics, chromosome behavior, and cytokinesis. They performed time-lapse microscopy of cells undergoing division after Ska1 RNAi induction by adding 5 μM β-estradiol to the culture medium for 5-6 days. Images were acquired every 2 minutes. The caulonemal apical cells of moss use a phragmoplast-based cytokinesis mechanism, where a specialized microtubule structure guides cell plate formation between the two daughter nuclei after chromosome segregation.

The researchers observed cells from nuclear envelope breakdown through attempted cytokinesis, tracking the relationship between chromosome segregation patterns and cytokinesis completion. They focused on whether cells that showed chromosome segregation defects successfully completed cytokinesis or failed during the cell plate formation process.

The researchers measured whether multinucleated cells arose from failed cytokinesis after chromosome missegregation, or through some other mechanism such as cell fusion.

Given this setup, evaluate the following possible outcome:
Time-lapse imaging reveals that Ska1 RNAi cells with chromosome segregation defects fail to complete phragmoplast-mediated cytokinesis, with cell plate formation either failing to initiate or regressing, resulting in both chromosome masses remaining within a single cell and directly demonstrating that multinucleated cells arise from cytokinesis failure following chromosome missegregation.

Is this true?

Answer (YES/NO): YES